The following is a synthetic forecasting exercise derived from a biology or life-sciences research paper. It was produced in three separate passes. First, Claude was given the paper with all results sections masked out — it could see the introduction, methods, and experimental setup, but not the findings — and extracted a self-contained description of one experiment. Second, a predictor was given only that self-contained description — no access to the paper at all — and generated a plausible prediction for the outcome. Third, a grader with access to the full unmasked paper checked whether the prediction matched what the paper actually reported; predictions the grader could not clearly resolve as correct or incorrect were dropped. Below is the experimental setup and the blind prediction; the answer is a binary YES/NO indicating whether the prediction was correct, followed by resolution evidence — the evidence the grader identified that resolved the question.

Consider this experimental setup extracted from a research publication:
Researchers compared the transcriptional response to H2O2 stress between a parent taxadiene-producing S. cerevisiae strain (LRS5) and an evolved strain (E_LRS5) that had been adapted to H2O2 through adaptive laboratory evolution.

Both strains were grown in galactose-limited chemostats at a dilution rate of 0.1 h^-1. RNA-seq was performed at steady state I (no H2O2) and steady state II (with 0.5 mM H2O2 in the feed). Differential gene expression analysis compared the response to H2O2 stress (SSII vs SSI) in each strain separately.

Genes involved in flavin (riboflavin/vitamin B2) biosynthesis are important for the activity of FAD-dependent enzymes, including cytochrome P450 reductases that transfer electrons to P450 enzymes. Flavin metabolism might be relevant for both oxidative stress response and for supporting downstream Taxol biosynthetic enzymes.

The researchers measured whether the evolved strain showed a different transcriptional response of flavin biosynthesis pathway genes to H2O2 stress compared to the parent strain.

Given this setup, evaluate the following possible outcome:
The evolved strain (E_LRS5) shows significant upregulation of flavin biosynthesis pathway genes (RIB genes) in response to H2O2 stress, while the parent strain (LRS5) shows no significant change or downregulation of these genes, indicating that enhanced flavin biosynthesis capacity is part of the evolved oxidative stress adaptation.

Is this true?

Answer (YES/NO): NO